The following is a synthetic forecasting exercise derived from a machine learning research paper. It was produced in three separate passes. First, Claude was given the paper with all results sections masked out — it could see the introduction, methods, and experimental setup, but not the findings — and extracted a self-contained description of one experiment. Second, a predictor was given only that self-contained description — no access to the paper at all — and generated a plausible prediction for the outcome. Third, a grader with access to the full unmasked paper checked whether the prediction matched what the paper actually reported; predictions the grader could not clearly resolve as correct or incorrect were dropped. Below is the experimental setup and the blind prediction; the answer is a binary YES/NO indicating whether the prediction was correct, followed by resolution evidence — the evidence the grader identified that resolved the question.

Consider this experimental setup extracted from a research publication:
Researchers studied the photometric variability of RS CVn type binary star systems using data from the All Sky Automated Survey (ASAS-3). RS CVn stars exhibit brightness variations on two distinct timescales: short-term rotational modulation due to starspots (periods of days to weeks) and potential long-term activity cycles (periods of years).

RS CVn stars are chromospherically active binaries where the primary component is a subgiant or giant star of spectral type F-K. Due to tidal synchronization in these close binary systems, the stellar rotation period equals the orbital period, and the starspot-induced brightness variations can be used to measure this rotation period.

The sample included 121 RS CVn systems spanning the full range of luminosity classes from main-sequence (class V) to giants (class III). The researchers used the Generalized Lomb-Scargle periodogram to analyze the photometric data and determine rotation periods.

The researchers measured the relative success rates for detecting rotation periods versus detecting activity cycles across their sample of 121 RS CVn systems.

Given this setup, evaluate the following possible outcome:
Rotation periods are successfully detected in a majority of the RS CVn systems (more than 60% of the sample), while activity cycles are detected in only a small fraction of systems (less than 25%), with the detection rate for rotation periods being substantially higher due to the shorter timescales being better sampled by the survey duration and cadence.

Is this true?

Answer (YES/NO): NO